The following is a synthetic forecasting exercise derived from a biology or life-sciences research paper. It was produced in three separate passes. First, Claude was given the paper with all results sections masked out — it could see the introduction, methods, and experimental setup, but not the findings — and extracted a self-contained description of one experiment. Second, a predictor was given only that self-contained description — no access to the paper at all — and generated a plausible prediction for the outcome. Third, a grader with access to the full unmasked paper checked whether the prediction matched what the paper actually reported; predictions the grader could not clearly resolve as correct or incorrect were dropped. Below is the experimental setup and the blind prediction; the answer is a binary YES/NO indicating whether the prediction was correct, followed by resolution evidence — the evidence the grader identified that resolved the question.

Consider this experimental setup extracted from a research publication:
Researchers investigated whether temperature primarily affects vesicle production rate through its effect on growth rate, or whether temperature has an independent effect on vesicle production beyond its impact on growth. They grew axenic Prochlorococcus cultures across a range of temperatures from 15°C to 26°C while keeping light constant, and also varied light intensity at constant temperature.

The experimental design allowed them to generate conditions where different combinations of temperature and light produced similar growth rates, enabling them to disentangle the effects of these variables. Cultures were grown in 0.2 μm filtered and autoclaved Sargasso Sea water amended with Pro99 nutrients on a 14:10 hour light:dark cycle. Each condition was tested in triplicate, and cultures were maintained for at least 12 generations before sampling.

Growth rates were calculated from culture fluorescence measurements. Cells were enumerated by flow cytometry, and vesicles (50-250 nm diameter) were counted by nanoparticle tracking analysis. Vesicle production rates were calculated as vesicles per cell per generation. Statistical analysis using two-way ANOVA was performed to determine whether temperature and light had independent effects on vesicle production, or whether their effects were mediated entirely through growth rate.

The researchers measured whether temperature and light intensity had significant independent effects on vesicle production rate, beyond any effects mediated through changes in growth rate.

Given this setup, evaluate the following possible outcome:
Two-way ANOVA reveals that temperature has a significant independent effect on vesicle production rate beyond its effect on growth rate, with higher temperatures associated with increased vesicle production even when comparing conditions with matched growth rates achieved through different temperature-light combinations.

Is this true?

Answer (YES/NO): YES